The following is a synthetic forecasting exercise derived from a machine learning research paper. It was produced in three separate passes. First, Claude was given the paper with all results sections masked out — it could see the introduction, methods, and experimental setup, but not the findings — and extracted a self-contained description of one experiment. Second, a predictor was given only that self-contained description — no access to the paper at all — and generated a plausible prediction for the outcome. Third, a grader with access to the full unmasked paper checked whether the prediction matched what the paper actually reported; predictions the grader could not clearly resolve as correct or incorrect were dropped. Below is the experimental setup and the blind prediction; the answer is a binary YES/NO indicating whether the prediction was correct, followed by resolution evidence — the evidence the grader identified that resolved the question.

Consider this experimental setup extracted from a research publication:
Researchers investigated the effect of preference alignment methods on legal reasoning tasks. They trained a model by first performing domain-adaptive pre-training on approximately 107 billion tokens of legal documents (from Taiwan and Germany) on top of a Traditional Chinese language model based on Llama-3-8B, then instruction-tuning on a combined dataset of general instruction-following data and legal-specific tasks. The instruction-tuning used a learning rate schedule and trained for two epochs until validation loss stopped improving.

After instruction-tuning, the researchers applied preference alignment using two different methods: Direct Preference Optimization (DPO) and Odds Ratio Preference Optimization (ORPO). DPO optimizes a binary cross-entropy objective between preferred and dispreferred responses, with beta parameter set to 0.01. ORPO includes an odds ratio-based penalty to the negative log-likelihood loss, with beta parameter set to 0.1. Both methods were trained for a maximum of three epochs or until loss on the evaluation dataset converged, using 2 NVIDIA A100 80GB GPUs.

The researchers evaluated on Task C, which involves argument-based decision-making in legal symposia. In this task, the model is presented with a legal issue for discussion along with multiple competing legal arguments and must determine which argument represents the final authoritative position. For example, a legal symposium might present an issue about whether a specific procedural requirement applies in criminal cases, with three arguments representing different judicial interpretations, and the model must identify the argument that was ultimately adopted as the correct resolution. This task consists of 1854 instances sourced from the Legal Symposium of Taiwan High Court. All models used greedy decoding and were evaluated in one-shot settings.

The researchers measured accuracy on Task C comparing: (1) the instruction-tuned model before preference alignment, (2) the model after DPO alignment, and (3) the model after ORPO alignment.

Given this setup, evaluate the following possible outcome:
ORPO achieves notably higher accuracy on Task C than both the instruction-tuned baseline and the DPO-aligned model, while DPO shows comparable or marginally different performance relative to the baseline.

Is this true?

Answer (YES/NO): NO